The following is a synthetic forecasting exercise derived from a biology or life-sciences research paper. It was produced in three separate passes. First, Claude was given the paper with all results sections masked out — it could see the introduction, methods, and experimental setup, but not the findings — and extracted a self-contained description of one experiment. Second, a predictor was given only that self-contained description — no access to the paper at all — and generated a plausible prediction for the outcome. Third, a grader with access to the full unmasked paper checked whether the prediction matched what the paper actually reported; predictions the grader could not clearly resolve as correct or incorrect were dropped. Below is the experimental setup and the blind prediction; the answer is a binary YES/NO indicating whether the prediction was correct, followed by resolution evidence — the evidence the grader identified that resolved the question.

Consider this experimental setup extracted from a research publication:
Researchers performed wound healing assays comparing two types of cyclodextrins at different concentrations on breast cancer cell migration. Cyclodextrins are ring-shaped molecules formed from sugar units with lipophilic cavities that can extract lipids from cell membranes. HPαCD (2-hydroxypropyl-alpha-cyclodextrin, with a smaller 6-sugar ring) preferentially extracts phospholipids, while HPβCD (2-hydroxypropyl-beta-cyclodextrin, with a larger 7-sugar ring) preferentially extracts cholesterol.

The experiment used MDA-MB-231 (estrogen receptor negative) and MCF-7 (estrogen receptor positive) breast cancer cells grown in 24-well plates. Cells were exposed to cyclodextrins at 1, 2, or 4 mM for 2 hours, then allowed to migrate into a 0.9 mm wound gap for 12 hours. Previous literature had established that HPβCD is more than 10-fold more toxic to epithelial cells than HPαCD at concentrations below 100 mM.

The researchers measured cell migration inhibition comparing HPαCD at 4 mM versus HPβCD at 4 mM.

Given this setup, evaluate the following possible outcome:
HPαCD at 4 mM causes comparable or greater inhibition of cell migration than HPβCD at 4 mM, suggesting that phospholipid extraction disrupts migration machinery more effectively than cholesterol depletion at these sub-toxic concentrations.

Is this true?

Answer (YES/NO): YES